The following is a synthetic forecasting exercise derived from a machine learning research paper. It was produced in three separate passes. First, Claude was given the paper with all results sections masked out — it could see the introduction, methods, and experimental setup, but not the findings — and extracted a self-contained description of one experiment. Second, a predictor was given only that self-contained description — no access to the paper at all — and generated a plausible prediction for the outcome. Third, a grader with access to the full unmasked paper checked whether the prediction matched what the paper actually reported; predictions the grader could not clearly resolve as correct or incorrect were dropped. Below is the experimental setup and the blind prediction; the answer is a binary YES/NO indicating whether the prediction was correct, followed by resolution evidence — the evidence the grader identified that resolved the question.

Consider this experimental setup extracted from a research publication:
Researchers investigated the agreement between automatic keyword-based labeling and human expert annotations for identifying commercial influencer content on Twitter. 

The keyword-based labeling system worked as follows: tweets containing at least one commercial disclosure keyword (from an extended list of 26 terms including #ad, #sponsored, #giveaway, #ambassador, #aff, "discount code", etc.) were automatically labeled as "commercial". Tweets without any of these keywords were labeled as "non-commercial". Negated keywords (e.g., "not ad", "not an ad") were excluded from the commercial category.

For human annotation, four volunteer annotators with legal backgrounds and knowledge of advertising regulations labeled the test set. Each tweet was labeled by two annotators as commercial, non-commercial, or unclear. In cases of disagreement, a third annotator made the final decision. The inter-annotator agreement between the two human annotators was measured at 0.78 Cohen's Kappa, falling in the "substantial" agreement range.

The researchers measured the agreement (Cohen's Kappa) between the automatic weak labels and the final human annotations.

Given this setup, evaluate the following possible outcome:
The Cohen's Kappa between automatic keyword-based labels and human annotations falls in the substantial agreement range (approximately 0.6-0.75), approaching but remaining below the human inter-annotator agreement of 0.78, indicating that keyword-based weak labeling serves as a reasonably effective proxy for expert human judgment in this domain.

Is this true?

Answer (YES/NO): YES